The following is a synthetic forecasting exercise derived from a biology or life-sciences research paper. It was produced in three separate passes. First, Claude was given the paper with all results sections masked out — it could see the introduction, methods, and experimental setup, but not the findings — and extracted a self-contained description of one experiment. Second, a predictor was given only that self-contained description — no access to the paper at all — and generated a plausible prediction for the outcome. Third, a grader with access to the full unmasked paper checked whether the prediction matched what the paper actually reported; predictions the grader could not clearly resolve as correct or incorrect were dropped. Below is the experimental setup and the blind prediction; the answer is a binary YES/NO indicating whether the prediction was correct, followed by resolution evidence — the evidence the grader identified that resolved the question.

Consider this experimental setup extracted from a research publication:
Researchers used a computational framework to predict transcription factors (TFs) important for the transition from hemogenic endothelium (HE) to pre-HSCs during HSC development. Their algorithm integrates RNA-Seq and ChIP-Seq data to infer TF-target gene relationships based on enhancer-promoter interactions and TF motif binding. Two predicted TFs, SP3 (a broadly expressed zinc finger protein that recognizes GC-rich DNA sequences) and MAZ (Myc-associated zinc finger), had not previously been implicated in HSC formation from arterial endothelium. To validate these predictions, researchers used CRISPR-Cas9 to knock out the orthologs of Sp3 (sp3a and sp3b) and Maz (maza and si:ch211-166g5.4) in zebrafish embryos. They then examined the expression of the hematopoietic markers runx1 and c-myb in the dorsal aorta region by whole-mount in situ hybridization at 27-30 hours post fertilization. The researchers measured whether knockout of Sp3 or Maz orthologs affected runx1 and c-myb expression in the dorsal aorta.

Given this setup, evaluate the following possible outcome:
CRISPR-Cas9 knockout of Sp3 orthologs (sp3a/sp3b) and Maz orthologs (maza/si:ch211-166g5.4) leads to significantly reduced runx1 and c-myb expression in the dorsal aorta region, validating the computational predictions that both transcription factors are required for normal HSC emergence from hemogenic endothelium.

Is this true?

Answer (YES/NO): YES